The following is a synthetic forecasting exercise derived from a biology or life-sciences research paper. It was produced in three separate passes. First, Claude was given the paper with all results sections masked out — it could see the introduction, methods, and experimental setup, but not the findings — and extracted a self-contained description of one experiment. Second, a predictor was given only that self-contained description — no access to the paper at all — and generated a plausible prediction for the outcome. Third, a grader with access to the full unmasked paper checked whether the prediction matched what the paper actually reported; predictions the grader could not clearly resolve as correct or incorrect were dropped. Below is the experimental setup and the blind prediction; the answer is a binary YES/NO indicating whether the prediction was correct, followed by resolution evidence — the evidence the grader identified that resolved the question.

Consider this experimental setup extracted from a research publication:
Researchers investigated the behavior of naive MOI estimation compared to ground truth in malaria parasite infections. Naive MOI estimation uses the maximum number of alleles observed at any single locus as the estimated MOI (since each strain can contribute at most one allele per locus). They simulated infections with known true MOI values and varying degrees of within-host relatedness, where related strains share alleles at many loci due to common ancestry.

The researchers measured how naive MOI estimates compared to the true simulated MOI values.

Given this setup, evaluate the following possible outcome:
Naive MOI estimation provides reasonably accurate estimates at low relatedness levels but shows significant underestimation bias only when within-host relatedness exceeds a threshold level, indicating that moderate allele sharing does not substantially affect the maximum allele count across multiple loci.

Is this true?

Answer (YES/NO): NO